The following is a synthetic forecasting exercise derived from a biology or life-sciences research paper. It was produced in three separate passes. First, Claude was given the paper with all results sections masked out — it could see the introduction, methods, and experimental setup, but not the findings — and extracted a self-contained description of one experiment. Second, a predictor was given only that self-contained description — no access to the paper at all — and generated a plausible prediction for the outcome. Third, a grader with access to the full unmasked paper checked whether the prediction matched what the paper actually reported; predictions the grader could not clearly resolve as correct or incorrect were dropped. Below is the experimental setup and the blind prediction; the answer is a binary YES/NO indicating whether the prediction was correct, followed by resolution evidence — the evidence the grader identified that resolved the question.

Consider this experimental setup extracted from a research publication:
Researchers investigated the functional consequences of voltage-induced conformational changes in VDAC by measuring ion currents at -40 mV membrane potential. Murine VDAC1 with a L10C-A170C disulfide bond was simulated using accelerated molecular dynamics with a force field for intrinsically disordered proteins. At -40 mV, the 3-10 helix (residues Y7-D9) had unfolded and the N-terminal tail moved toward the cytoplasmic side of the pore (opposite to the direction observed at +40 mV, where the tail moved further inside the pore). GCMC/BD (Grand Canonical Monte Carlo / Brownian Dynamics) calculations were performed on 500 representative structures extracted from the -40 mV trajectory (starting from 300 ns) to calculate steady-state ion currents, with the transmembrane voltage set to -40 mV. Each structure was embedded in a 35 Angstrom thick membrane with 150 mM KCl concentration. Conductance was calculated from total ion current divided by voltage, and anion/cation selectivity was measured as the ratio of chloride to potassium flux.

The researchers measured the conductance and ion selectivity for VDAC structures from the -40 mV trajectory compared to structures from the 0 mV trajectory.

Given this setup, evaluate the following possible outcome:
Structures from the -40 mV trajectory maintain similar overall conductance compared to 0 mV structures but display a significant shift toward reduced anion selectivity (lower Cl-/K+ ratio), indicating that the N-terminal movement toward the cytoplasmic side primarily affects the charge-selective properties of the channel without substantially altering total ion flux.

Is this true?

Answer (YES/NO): NO